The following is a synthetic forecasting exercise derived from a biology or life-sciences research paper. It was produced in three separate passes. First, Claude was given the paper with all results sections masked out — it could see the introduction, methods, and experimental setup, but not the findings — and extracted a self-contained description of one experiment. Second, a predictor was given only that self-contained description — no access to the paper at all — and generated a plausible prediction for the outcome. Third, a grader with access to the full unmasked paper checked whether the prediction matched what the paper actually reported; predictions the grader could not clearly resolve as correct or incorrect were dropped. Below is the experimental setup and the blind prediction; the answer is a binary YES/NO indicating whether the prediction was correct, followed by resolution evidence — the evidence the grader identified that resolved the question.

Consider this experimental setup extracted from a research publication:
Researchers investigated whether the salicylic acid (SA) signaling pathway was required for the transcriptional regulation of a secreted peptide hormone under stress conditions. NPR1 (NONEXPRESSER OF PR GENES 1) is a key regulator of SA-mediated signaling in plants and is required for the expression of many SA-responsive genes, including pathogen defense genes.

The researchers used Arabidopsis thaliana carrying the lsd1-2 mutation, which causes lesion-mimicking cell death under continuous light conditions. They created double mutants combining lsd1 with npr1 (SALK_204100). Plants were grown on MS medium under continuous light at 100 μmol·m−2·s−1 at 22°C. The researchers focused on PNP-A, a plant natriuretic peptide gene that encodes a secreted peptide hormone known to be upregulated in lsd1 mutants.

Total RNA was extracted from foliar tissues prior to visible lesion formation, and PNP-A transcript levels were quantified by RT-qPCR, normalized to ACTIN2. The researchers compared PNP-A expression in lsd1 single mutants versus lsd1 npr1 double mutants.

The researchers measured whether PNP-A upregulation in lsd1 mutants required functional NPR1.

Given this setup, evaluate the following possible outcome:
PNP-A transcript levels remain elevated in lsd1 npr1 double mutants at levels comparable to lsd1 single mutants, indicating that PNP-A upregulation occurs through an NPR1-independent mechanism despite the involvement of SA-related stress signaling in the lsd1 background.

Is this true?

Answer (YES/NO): NO